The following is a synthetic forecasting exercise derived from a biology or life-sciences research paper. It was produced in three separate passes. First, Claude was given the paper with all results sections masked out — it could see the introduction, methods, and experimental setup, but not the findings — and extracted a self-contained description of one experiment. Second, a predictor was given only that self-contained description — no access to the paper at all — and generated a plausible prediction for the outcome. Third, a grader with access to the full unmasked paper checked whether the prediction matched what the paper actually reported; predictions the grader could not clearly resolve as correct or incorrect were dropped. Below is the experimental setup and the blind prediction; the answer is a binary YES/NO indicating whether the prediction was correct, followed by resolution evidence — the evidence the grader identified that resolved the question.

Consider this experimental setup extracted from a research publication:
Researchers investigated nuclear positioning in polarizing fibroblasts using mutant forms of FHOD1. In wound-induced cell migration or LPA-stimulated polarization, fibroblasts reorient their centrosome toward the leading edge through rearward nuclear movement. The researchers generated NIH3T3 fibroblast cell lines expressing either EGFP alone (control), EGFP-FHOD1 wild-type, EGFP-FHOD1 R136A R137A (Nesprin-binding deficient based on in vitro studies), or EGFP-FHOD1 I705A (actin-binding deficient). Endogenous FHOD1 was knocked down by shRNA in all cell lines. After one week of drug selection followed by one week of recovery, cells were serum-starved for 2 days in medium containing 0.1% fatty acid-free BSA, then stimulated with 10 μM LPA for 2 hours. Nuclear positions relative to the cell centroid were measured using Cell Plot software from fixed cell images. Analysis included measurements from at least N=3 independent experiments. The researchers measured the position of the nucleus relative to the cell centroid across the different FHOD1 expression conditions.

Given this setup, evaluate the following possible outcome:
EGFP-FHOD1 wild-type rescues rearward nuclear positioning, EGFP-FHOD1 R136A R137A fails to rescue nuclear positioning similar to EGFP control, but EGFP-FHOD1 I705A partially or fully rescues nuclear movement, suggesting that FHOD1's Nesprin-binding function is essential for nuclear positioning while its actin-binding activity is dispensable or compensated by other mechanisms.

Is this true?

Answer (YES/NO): NO